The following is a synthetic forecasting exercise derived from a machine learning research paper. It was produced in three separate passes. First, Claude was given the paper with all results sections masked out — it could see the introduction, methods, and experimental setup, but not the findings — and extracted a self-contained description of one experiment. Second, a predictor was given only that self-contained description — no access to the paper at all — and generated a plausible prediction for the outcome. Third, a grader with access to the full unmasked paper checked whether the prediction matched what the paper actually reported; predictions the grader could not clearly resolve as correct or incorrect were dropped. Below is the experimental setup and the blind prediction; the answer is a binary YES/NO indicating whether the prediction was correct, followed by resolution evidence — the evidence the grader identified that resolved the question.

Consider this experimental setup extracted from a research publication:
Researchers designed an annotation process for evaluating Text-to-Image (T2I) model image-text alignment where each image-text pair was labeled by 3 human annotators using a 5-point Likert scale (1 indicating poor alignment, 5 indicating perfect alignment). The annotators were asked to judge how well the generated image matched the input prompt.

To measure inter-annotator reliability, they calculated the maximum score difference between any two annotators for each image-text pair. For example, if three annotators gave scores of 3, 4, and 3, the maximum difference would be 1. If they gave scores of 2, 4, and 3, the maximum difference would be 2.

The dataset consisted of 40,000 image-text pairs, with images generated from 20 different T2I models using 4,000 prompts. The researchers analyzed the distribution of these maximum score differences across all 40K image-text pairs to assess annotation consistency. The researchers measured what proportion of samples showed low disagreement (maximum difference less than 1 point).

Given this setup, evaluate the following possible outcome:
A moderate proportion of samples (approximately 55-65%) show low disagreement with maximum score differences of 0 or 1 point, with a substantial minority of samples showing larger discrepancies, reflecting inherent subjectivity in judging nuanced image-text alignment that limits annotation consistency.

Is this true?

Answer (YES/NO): NO